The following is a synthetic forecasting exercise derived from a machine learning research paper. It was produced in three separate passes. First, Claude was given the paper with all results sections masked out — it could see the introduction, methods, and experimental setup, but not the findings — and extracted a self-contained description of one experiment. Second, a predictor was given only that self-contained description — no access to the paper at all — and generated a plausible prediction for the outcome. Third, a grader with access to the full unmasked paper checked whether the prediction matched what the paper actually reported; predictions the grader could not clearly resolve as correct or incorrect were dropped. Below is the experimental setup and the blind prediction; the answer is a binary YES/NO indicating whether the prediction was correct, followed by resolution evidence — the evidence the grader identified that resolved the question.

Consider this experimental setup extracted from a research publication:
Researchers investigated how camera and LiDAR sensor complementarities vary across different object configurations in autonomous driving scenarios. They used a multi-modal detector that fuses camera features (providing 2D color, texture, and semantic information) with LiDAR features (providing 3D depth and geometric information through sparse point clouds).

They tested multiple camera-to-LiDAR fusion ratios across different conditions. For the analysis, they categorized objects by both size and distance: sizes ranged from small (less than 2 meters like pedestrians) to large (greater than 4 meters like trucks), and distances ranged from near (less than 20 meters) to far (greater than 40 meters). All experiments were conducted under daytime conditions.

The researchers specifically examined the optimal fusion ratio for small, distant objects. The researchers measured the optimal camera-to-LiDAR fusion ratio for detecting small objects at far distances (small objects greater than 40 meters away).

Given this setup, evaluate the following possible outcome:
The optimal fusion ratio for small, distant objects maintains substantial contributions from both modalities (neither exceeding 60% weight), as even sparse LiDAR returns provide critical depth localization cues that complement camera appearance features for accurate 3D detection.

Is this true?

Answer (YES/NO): NO